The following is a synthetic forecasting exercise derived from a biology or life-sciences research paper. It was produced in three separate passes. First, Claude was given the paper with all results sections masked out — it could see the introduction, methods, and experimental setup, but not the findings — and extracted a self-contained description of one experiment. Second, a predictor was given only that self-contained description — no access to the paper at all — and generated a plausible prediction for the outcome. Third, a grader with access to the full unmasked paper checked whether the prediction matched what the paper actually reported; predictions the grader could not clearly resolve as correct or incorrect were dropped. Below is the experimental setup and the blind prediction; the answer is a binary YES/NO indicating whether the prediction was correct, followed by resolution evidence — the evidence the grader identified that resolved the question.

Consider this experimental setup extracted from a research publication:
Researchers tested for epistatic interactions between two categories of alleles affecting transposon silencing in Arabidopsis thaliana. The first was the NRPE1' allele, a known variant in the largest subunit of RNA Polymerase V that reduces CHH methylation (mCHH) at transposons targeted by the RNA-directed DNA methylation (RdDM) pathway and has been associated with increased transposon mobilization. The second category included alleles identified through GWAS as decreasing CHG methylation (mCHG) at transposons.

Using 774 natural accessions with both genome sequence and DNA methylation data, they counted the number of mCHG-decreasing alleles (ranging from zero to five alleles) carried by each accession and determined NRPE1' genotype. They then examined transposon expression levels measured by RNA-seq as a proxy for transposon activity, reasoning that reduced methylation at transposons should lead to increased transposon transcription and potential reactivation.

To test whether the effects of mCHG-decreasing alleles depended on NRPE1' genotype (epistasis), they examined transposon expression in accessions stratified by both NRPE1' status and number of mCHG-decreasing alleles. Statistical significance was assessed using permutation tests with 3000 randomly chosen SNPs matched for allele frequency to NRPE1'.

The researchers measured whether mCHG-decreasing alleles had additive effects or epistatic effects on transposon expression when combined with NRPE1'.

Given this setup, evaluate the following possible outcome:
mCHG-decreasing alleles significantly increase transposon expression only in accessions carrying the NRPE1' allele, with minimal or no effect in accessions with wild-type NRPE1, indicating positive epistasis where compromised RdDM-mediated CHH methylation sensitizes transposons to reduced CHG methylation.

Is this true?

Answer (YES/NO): YES